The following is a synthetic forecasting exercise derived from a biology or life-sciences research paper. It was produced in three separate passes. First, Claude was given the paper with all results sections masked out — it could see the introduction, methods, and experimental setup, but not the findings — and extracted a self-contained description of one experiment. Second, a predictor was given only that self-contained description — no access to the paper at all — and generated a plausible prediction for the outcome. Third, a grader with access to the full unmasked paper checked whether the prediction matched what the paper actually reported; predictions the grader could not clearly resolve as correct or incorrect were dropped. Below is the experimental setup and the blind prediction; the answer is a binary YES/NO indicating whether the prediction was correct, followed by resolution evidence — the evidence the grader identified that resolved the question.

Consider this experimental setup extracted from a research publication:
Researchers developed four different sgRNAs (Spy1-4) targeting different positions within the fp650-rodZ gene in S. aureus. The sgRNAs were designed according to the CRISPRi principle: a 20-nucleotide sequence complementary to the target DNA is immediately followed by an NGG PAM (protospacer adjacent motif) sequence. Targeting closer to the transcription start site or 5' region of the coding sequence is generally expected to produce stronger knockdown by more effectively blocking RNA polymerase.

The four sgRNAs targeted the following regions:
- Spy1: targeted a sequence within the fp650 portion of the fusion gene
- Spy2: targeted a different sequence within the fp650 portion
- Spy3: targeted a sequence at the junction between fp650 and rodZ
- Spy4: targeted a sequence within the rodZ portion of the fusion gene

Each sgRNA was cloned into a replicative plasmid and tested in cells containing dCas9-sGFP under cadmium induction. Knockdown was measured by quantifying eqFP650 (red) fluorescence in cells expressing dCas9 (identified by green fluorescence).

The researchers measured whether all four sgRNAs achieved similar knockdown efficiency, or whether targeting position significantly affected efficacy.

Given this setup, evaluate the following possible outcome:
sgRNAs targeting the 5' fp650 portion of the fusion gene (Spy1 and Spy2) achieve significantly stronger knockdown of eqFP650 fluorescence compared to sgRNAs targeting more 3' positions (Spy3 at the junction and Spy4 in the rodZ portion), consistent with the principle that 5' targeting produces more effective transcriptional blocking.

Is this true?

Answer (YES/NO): NO